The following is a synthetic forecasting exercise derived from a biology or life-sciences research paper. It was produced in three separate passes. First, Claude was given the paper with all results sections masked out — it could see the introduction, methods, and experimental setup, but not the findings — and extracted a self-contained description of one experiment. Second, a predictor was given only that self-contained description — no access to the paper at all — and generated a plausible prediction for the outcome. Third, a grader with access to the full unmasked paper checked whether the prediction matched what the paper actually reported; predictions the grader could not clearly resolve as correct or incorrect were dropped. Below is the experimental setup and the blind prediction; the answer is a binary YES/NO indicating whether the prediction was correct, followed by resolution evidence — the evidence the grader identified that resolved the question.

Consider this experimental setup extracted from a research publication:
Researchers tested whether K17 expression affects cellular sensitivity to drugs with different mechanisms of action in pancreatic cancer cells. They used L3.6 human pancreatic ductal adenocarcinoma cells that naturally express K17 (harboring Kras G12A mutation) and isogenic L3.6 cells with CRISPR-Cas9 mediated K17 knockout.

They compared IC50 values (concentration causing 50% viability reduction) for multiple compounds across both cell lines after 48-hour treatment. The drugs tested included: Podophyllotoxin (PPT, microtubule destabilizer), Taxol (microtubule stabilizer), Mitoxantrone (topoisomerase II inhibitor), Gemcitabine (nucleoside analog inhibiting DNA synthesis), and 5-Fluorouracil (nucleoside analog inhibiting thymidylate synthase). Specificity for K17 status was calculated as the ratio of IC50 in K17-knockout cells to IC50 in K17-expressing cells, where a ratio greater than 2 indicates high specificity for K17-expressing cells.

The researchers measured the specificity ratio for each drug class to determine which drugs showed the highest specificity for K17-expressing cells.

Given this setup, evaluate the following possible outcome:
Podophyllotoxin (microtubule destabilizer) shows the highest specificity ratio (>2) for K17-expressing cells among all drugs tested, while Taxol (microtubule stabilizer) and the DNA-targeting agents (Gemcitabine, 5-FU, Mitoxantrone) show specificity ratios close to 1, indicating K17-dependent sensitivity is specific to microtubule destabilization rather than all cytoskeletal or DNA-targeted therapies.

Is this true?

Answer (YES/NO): NO